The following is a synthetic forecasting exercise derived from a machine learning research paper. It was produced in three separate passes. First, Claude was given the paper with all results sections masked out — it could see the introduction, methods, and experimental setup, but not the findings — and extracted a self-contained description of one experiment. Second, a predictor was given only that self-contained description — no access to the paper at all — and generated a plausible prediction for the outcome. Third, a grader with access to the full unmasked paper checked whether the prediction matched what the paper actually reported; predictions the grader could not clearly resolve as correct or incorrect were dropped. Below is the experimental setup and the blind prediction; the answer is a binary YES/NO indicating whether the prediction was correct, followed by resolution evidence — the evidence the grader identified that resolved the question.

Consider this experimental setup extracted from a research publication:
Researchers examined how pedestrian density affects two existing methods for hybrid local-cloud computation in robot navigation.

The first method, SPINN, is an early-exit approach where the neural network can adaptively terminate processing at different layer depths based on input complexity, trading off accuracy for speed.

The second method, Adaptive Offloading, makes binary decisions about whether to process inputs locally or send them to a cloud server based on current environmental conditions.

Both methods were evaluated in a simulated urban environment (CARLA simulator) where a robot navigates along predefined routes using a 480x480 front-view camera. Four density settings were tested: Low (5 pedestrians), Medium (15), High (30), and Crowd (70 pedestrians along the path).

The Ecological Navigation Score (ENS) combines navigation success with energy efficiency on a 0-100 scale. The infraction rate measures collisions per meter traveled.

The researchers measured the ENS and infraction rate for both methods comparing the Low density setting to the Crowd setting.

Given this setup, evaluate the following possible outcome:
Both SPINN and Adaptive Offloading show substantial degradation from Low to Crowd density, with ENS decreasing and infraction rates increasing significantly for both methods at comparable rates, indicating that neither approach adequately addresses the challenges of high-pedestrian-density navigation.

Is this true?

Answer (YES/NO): NO